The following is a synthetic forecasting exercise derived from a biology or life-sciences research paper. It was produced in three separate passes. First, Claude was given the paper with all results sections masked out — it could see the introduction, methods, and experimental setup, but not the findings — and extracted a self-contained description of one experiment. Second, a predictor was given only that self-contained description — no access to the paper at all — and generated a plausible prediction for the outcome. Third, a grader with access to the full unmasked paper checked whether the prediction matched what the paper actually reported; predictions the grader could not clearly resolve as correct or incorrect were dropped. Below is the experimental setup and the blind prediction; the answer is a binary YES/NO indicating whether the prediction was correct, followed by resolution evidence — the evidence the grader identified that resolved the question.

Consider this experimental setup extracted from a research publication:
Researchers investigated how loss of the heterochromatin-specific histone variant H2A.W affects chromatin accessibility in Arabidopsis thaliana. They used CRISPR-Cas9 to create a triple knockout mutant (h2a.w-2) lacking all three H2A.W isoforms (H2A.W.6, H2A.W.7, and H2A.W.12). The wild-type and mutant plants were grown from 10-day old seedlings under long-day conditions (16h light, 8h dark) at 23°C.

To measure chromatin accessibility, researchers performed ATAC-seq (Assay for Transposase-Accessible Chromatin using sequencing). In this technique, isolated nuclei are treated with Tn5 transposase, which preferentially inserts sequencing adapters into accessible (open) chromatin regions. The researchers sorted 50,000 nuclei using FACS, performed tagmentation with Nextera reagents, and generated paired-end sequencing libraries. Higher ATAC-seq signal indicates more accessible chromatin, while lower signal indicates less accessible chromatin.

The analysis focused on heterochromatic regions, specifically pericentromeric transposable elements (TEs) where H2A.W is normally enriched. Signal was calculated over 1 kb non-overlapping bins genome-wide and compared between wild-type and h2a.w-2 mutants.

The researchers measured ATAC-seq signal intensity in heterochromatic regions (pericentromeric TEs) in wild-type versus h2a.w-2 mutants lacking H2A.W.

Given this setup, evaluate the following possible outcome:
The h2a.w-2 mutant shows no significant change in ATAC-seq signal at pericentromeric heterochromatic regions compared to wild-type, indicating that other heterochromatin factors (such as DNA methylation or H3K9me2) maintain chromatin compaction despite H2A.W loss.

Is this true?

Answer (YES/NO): NO